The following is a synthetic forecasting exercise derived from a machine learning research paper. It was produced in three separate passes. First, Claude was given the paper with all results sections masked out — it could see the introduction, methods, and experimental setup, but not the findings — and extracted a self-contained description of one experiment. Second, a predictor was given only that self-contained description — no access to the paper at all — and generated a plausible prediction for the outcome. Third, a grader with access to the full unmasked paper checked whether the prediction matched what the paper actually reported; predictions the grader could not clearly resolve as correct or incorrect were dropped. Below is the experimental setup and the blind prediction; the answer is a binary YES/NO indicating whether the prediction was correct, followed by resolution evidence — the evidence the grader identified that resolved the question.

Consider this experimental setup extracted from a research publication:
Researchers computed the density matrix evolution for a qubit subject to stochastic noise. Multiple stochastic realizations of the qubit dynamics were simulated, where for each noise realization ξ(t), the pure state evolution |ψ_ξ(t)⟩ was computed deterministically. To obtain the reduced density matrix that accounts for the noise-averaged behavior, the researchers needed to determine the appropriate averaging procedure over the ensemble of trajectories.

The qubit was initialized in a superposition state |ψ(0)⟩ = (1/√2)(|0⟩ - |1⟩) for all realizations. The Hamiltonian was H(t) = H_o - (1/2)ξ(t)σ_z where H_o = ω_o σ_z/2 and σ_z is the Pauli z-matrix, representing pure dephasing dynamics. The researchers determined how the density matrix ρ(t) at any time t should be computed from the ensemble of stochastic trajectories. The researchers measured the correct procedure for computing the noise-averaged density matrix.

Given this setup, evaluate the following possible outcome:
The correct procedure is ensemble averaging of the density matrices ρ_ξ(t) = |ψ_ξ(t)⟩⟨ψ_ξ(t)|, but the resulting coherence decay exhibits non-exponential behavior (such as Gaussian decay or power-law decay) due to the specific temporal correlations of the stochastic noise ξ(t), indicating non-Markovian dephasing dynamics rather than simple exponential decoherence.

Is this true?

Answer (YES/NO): NO